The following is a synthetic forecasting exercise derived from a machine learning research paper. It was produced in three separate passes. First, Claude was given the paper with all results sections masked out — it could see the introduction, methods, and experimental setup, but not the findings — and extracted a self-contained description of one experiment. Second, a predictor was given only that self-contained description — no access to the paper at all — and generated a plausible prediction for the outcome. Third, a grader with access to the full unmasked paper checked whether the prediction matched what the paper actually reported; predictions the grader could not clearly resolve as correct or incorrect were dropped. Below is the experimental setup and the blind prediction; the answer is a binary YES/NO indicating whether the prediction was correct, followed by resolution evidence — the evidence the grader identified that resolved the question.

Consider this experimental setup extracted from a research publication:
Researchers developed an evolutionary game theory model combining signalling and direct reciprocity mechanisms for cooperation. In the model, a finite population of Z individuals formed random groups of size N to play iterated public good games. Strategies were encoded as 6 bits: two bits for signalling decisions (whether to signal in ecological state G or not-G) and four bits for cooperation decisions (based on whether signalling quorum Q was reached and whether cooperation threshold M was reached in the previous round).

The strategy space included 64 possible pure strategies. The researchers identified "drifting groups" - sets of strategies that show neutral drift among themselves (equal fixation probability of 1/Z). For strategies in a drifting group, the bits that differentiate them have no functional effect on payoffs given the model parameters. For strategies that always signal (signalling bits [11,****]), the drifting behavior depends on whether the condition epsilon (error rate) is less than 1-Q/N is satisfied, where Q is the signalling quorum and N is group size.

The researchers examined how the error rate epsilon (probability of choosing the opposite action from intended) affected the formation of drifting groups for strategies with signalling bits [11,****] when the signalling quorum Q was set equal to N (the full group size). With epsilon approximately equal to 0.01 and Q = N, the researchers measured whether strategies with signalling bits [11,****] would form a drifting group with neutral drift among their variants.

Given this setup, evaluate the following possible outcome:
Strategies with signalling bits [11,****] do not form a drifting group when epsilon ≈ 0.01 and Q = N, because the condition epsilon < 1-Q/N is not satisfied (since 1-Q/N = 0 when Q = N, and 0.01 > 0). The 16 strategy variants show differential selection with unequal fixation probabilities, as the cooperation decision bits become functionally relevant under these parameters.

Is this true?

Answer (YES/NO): YES